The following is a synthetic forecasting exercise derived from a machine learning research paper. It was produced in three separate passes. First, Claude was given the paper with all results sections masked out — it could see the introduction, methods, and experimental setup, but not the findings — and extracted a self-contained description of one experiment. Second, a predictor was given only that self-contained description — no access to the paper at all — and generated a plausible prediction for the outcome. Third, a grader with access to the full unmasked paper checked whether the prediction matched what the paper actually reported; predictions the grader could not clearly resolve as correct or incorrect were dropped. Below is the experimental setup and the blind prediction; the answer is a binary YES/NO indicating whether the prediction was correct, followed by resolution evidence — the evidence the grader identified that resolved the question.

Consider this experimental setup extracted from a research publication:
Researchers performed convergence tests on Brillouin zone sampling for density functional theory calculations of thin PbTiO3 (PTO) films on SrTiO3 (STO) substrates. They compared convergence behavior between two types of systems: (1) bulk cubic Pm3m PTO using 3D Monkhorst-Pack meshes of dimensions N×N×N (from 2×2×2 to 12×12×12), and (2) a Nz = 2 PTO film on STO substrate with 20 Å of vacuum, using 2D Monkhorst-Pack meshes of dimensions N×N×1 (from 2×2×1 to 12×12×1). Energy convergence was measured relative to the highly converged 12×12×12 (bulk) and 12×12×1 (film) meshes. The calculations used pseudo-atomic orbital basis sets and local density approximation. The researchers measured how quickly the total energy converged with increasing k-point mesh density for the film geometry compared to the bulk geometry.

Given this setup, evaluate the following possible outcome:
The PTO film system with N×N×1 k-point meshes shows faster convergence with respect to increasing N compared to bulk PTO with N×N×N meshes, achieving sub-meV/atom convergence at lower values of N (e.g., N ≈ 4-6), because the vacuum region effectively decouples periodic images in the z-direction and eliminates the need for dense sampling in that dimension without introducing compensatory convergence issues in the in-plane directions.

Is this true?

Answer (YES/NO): YES